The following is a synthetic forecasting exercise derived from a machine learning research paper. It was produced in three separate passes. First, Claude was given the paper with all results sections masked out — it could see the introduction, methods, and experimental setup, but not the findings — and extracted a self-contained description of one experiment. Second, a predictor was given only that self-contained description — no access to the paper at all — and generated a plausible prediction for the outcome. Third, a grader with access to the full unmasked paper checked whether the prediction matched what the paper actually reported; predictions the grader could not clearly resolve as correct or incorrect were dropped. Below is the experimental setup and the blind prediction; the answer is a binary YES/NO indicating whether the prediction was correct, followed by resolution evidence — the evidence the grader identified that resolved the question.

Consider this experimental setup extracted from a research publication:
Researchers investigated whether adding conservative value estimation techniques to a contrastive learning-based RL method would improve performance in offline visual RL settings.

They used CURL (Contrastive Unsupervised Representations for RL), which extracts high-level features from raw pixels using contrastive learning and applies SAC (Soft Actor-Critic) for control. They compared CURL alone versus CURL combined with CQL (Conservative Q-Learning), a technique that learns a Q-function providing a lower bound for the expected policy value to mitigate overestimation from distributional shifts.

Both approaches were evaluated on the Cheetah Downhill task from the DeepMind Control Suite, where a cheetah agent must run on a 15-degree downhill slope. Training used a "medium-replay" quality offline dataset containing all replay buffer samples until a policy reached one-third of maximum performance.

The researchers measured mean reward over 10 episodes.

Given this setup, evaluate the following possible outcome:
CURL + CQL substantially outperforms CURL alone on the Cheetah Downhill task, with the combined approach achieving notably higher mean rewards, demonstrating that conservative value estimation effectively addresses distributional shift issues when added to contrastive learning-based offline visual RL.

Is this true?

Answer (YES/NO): NO